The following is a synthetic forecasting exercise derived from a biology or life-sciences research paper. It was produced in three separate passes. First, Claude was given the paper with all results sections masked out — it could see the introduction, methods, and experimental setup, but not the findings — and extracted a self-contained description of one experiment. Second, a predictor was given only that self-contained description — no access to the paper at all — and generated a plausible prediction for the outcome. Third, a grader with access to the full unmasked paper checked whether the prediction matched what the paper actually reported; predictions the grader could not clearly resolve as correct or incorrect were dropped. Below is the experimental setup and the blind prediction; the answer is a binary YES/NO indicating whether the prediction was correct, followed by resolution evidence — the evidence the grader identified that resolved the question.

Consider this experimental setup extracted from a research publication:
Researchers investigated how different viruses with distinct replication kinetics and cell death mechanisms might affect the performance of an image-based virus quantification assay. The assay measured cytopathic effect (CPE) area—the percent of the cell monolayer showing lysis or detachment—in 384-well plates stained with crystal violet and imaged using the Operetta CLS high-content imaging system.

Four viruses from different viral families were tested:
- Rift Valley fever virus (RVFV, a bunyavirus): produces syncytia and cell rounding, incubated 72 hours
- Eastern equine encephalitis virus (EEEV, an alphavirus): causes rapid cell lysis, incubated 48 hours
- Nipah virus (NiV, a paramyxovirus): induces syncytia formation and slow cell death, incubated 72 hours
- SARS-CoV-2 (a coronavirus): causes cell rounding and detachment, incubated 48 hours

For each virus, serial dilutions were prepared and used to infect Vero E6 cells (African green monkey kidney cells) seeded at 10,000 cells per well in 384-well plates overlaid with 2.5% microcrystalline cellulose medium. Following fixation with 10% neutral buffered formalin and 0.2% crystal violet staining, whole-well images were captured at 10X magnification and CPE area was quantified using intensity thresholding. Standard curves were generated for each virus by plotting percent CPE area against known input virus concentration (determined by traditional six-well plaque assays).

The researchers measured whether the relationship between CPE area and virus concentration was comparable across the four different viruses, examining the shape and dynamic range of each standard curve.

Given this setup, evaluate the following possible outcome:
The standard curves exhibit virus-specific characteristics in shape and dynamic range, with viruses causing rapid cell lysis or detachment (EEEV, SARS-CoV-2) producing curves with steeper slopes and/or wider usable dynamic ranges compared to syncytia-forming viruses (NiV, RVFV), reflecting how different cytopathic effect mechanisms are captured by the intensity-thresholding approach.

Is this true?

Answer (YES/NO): YES